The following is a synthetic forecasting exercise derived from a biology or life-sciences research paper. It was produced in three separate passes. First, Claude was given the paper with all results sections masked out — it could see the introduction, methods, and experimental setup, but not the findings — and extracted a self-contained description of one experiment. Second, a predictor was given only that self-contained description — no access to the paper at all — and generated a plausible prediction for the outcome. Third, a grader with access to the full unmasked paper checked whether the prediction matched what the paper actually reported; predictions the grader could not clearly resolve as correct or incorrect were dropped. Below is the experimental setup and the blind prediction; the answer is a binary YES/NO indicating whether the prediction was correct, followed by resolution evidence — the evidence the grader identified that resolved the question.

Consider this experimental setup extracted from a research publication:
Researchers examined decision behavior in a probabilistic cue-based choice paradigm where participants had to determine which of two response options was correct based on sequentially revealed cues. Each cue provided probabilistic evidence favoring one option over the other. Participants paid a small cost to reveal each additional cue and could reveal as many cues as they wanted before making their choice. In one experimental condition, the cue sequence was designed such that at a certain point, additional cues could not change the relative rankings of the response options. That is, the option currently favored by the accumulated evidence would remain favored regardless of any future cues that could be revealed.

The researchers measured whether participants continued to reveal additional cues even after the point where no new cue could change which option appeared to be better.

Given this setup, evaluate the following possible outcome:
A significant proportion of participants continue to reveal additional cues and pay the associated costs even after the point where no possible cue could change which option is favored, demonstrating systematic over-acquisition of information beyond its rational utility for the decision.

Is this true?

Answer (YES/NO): YES